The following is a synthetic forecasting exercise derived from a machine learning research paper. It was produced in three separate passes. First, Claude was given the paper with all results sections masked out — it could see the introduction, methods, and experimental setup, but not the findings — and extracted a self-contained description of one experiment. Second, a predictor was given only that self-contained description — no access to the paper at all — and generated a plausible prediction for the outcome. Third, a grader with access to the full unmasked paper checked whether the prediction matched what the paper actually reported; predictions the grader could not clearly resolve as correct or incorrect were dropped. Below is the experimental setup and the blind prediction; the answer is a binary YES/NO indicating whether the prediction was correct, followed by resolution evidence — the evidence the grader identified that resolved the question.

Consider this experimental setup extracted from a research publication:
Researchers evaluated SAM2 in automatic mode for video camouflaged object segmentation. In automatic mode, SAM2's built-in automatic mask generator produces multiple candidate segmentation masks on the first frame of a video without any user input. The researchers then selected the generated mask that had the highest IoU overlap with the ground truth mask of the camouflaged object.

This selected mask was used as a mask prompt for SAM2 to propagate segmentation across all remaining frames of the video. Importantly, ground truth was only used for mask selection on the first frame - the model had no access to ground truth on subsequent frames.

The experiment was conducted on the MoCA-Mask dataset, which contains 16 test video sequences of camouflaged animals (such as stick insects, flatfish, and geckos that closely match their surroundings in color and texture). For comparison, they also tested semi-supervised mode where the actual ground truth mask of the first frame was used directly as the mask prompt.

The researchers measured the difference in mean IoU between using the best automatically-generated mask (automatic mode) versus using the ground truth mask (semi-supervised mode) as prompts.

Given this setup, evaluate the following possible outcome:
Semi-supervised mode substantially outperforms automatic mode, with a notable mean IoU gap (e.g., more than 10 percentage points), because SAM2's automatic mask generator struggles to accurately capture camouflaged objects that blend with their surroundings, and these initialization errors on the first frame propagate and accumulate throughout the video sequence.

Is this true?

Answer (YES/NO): YES